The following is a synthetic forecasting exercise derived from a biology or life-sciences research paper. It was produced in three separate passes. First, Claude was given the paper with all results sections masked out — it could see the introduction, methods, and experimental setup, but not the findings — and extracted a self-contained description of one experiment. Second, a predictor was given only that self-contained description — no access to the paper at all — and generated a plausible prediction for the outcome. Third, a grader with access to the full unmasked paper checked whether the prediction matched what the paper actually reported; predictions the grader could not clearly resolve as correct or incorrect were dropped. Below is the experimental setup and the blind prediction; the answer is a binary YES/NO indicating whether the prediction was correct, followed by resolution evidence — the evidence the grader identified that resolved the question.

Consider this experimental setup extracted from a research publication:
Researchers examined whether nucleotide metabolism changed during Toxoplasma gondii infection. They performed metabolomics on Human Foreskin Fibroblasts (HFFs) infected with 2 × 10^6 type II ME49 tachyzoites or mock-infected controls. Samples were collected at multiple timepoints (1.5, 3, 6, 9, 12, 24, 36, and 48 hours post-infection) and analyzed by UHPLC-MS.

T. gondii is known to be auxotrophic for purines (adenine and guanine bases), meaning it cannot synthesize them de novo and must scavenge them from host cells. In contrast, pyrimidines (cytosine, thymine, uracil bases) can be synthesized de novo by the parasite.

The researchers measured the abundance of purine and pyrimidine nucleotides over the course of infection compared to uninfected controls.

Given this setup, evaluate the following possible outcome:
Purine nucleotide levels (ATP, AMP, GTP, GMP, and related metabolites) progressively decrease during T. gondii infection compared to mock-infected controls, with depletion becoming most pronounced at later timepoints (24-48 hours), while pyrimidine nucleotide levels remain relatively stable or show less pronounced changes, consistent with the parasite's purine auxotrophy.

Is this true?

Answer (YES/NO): NO